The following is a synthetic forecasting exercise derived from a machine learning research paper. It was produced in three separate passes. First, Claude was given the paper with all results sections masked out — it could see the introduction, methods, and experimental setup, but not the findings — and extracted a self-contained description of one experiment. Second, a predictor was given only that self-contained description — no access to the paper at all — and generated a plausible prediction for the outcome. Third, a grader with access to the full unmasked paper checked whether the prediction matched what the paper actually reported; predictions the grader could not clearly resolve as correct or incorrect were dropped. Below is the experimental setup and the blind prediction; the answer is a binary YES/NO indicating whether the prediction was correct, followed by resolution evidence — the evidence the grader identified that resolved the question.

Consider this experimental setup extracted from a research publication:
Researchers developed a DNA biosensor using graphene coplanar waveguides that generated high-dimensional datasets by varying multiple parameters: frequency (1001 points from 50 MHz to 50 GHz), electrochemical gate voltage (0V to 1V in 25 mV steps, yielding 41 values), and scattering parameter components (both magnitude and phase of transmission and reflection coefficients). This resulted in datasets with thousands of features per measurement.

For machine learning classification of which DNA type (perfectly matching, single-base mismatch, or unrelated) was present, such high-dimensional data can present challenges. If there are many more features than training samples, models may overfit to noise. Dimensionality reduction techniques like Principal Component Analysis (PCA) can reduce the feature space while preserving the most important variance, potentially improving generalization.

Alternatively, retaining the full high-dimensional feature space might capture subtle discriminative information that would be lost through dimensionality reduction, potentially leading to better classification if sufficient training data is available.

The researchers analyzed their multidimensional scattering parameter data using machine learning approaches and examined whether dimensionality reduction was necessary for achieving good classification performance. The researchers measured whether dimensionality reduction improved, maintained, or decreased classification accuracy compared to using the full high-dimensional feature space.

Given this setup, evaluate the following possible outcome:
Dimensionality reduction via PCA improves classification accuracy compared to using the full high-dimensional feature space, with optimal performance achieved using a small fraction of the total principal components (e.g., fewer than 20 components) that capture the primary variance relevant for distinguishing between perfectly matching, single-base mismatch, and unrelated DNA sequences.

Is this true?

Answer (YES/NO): NO